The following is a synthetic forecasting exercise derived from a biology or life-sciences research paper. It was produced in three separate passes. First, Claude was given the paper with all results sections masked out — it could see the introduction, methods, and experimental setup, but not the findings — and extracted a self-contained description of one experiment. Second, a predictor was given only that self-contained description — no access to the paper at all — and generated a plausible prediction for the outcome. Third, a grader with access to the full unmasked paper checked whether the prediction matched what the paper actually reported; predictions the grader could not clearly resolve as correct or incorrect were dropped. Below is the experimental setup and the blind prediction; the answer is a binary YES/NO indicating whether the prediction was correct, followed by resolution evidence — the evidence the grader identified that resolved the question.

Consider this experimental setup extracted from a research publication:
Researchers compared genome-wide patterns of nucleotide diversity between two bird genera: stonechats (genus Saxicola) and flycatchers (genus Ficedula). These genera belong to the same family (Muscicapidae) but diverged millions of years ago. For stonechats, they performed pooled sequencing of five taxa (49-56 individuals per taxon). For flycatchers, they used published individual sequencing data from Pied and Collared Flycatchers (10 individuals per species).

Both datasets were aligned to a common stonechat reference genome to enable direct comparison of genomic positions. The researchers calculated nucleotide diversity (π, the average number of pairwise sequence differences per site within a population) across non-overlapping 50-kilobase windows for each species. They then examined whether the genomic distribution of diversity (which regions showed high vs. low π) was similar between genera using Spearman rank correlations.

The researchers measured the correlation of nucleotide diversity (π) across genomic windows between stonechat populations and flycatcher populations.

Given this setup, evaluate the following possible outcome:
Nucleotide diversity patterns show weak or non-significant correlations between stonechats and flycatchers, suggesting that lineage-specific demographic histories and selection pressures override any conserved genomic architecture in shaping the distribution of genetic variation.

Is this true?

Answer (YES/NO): NO